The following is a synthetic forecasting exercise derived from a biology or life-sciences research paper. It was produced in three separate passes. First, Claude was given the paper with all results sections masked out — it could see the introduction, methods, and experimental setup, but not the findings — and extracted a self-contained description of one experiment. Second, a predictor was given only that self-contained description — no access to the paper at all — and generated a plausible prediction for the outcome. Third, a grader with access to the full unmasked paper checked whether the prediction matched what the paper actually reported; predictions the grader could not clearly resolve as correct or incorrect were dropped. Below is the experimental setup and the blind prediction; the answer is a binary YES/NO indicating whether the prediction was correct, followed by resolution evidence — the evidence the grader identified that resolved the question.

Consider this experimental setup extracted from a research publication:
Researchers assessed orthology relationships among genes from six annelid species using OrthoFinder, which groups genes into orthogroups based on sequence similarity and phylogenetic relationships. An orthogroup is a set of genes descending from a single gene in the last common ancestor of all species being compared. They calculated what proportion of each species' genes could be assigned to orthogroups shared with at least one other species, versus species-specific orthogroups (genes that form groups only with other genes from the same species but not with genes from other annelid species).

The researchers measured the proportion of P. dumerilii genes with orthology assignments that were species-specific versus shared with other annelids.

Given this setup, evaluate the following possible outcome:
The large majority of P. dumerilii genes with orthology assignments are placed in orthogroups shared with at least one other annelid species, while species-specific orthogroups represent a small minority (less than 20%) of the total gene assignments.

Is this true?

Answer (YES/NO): NO